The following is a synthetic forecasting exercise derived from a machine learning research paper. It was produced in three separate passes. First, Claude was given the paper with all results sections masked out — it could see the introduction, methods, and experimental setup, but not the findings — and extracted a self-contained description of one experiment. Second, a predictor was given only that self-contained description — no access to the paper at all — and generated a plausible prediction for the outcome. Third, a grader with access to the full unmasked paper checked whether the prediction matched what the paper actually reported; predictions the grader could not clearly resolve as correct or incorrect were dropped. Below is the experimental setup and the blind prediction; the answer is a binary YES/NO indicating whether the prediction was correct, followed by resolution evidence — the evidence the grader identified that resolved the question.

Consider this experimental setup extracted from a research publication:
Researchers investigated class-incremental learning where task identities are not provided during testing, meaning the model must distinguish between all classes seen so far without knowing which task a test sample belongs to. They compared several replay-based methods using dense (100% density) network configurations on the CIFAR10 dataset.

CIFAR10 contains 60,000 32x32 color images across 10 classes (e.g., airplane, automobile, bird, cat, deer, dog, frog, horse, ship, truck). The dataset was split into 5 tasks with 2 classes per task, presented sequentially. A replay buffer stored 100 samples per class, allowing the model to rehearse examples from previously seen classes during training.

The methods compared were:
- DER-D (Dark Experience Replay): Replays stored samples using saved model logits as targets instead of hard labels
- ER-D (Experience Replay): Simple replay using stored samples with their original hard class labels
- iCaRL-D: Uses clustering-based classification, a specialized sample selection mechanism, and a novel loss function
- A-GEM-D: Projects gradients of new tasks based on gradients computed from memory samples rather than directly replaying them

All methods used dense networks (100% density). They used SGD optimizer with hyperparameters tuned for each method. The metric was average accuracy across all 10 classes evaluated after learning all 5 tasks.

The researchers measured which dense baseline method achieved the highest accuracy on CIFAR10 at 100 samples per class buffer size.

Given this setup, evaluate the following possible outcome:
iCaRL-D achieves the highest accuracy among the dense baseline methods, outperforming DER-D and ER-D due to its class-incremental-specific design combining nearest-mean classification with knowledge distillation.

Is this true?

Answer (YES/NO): YES